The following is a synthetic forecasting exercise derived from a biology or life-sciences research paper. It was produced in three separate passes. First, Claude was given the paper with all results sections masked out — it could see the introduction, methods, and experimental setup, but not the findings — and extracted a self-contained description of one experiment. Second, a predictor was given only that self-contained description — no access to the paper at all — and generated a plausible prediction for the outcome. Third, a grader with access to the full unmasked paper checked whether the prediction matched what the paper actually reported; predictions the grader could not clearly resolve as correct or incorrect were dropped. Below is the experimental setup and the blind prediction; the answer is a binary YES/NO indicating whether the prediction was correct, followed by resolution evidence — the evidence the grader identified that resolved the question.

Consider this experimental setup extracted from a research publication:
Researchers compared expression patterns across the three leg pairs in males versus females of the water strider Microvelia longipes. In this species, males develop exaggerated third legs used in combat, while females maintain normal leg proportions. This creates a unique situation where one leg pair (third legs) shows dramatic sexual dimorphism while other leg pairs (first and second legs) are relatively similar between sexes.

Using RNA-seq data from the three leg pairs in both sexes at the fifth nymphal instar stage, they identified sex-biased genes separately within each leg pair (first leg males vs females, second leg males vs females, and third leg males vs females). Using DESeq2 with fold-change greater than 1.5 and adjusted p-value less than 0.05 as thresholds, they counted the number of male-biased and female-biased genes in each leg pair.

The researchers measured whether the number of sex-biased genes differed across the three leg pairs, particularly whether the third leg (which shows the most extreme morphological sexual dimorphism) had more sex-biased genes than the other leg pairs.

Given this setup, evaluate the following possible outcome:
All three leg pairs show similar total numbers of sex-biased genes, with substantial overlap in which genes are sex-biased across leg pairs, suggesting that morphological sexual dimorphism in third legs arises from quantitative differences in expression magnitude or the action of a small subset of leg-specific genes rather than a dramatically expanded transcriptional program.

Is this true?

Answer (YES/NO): NO